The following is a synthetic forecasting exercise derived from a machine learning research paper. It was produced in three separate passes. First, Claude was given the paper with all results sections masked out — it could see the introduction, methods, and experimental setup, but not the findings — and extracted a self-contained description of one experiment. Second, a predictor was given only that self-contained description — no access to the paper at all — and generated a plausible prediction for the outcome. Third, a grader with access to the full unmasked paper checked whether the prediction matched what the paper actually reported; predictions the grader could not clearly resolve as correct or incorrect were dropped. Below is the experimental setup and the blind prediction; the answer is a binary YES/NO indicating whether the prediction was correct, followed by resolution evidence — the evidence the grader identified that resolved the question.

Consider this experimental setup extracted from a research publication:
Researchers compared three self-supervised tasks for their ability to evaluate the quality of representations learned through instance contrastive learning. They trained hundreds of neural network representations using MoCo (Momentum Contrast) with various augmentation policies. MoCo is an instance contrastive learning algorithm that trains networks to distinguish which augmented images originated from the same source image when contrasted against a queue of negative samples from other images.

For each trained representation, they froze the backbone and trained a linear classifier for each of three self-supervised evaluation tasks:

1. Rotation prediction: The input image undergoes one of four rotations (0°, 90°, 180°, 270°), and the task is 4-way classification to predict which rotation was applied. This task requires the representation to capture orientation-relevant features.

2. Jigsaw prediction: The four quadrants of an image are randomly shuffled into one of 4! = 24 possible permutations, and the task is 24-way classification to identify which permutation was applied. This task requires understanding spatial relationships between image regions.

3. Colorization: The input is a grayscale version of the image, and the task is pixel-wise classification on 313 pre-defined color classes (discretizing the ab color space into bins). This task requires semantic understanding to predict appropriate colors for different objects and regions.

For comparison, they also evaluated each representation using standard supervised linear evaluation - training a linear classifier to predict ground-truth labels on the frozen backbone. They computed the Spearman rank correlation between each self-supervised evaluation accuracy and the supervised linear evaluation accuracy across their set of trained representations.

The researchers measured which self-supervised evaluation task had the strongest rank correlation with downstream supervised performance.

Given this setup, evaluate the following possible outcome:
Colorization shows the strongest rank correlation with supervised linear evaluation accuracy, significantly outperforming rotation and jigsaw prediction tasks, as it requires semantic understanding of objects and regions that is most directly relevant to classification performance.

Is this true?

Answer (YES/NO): NO